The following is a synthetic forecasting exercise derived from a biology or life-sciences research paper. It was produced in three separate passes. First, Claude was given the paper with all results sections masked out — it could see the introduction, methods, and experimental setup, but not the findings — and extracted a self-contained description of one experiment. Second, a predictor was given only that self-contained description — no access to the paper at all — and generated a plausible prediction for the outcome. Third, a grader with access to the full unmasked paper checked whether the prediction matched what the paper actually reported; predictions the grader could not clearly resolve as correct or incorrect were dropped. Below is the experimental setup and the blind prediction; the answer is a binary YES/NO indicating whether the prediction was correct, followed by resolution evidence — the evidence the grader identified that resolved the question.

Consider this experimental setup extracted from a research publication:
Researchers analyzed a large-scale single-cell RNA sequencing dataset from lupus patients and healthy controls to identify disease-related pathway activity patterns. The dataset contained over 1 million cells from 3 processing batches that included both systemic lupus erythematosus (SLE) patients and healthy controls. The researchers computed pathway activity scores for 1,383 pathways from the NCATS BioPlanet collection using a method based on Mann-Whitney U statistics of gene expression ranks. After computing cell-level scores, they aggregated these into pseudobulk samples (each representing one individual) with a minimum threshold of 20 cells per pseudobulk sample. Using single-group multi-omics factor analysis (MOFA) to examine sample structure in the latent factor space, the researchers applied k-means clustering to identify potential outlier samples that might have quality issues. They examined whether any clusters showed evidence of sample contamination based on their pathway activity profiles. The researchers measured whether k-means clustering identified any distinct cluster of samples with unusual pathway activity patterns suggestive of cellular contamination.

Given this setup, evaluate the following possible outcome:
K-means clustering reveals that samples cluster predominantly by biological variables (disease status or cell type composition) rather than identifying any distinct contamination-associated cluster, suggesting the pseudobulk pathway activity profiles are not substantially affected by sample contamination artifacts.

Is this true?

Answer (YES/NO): NO